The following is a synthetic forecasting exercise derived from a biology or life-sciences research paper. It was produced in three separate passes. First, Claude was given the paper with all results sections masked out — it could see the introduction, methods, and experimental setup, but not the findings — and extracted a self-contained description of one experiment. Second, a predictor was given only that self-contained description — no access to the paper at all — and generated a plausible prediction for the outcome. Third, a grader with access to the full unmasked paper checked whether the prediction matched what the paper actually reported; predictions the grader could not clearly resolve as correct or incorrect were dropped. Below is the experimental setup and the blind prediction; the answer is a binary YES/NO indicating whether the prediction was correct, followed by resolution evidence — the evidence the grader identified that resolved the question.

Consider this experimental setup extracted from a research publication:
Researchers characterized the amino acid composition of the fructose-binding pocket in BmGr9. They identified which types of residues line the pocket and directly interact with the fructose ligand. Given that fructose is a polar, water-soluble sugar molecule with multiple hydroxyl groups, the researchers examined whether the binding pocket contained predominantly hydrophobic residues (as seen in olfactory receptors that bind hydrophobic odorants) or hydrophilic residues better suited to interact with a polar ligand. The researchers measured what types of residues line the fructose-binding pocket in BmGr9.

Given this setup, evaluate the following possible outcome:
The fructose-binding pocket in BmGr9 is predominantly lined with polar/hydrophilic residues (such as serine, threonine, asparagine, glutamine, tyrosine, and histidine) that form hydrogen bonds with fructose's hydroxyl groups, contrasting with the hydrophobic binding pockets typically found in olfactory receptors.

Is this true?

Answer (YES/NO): NO